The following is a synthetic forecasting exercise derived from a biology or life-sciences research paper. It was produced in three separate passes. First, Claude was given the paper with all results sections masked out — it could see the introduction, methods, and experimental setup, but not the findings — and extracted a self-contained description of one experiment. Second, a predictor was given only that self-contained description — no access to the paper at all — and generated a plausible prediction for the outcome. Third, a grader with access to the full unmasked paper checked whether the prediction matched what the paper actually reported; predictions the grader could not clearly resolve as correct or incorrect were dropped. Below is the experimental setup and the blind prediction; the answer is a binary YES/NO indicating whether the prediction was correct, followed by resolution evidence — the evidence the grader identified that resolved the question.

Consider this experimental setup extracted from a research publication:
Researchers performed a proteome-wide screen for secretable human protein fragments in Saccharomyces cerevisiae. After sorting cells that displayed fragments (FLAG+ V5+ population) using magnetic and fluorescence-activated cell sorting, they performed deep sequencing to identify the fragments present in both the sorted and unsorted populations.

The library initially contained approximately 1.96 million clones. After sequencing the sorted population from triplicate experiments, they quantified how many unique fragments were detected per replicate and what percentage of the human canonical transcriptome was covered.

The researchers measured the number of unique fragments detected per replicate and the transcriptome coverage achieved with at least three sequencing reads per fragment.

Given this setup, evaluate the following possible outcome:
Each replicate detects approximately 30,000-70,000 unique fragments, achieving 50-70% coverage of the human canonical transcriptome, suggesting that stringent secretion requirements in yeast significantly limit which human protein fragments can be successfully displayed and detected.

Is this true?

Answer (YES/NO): NO